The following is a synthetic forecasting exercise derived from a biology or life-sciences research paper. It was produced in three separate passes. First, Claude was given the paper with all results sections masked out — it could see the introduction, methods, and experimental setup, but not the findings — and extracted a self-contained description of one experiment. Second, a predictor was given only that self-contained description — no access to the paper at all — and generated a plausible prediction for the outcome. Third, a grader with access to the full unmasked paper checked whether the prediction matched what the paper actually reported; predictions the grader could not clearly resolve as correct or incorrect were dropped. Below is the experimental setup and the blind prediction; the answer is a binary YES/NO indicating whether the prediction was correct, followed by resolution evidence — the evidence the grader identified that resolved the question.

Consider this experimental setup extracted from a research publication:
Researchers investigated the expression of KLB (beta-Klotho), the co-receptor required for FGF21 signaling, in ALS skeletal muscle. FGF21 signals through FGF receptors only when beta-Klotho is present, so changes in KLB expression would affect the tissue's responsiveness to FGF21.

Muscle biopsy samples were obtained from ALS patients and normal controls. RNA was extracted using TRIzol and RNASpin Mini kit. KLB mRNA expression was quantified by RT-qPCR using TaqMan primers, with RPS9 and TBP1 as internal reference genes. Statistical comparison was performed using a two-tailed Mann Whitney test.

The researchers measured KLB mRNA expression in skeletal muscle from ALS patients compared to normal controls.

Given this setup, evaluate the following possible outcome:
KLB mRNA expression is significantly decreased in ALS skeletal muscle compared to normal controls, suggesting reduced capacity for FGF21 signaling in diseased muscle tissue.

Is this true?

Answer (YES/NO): NO